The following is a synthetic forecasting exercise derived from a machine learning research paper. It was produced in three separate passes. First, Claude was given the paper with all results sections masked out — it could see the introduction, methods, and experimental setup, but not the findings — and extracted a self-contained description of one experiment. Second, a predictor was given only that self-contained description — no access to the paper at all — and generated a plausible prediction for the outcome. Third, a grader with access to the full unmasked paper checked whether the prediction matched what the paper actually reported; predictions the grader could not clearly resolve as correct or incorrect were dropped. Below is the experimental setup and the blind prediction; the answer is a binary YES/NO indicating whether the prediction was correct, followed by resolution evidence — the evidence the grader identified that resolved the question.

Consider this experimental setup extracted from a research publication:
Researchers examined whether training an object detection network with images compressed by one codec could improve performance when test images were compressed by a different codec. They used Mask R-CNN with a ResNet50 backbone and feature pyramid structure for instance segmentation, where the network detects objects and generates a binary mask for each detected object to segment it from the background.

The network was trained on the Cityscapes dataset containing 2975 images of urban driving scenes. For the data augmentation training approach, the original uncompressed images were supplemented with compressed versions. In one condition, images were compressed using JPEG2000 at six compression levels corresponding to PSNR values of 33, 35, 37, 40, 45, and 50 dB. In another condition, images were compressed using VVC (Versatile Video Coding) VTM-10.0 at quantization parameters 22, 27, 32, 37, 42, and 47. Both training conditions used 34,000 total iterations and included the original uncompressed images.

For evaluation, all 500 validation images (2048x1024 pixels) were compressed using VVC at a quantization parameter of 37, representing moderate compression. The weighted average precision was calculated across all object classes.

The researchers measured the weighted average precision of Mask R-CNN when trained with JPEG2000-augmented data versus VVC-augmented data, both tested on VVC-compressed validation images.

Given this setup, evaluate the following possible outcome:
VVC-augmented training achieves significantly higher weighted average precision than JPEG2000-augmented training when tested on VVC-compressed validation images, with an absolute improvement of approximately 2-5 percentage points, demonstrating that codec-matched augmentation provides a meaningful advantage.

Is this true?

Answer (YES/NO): NO